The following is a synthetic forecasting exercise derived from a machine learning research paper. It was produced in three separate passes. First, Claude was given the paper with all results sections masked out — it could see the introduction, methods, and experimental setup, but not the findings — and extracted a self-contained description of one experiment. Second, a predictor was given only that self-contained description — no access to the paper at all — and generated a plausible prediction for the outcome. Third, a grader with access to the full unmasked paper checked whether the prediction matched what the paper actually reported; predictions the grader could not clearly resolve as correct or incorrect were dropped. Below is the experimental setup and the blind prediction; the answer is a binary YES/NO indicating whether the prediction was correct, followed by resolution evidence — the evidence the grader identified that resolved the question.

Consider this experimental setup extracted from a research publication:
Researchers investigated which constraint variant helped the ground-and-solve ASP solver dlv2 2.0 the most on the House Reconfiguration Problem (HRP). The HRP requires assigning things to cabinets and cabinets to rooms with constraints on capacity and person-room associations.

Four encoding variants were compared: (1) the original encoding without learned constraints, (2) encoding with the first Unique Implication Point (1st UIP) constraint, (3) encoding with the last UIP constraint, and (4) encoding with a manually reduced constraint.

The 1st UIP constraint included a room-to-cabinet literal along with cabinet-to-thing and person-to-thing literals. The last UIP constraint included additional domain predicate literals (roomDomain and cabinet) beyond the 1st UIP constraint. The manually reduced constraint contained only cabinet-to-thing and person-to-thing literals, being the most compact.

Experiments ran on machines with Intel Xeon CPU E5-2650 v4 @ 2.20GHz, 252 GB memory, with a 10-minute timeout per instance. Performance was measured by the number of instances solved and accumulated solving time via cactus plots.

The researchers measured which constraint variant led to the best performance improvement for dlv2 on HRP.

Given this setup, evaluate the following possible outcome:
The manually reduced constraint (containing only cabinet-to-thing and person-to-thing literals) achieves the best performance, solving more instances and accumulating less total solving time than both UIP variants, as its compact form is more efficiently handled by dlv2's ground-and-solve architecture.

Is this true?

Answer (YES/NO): NO